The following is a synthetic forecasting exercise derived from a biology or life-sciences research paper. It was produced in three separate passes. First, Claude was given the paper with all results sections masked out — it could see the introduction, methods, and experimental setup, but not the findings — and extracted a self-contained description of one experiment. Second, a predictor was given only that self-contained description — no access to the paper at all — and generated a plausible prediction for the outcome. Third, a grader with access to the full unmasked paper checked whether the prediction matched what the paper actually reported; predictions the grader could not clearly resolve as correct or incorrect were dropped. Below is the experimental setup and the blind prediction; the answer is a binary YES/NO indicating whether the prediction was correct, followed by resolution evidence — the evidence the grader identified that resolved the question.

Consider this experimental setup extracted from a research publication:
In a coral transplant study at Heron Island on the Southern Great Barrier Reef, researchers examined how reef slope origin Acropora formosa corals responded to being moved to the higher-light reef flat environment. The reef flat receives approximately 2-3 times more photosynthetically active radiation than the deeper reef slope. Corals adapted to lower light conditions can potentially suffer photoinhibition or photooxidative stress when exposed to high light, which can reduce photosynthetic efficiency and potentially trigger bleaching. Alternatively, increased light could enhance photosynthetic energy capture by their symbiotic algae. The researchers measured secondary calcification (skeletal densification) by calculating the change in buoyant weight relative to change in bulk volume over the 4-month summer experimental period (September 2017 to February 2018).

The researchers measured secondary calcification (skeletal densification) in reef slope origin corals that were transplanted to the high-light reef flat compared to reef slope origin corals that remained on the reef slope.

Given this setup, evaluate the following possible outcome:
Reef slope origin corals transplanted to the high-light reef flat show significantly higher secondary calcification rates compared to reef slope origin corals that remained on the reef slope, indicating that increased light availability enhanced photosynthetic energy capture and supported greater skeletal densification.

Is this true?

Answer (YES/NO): NO